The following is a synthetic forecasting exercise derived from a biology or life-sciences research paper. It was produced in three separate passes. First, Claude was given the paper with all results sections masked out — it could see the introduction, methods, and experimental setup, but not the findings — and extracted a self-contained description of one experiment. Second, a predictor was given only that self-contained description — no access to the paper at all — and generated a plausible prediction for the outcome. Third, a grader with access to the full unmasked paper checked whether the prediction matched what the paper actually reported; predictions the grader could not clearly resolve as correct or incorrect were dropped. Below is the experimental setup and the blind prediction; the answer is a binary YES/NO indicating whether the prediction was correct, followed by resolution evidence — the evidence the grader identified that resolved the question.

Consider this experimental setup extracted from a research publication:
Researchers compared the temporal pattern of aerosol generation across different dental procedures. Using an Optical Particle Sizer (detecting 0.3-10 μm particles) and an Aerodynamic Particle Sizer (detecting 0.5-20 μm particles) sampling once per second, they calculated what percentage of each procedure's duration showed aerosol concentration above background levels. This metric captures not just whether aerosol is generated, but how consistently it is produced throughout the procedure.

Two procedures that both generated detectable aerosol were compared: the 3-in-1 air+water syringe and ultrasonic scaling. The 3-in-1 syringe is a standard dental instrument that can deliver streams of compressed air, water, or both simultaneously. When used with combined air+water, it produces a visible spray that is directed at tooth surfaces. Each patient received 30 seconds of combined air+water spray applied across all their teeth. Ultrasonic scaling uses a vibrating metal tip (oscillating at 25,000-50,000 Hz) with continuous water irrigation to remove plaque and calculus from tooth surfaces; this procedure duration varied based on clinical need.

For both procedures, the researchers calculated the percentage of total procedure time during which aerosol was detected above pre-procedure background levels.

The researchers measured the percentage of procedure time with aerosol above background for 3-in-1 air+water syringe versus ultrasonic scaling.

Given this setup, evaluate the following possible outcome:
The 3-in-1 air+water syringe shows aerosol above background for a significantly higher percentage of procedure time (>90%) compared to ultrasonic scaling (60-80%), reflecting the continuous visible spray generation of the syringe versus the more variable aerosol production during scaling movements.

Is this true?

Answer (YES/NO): NO